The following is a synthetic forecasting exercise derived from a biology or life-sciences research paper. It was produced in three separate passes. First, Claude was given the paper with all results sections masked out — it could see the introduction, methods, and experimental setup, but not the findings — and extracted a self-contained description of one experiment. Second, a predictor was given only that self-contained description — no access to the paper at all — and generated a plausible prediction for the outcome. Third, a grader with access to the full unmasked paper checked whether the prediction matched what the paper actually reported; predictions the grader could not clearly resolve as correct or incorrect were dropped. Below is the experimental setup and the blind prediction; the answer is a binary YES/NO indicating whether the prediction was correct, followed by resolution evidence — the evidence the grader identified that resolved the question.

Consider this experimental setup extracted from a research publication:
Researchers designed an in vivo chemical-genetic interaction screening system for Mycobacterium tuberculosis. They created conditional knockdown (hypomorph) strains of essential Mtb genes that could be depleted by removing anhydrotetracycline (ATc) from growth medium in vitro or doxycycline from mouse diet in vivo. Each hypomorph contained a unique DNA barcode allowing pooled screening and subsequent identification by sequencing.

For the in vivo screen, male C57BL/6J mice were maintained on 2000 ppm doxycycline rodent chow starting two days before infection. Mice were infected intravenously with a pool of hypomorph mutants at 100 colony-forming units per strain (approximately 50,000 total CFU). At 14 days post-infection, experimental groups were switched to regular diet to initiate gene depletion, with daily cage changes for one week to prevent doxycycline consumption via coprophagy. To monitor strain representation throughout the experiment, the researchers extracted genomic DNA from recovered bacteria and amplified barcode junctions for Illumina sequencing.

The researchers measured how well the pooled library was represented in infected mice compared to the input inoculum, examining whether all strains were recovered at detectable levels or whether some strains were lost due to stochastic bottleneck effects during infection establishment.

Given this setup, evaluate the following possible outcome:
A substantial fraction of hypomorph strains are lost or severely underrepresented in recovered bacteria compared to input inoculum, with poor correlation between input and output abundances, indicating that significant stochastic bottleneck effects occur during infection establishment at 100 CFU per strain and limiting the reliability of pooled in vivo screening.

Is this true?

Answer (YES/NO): NO